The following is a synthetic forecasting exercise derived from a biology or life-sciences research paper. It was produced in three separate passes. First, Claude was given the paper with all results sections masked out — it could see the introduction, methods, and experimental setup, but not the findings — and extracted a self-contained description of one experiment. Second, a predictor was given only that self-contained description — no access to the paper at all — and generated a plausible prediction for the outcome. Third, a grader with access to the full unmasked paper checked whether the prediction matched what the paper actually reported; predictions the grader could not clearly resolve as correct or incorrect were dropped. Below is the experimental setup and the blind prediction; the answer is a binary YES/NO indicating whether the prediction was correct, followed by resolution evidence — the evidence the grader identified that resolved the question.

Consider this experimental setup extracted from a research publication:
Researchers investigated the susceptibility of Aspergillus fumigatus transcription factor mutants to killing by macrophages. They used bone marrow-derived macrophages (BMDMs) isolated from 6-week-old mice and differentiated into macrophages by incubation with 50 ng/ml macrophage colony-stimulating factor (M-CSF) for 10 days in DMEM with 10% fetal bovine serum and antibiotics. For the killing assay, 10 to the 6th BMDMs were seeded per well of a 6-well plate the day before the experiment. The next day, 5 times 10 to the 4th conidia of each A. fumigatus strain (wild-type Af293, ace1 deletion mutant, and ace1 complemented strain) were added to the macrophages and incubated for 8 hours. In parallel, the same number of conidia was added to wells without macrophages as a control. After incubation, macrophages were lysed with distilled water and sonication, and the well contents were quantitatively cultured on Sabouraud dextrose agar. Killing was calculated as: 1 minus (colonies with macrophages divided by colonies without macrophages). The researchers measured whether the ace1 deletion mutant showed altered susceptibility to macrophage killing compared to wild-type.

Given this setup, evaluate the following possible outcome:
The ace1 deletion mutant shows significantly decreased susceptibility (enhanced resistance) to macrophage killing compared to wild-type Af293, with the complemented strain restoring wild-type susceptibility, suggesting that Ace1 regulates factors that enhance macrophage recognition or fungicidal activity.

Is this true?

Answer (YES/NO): NO